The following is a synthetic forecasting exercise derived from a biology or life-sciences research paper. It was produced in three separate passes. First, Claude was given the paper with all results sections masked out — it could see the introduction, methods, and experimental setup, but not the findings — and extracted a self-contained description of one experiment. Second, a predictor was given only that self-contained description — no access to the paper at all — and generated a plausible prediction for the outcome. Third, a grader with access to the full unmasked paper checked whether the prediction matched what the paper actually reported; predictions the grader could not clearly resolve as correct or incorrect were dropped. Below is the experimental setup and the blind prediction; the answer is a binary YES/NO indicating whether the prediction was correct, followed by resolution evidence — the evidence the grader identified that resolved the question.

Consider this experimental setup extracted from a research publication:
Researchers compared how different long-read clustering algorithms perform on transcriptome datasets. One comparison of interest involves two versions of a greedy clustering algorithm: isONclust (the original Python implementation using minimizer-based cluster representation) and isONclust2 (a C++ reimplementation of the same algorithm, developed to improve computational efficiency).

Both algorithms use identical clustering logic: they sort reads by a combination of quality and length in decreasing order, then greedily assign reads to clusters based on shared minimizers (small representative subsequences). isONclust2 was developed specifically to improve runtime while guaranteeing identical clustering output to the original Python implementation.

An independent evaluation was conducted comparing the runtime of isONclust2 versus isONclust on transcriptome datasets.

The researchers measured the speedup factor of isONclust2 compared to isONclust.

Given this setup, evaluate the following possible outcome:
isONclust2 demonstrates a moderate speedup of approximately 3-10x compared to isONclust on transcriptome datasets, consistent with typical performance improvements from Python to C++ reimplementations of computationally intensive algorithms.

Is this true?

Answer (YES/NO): YES